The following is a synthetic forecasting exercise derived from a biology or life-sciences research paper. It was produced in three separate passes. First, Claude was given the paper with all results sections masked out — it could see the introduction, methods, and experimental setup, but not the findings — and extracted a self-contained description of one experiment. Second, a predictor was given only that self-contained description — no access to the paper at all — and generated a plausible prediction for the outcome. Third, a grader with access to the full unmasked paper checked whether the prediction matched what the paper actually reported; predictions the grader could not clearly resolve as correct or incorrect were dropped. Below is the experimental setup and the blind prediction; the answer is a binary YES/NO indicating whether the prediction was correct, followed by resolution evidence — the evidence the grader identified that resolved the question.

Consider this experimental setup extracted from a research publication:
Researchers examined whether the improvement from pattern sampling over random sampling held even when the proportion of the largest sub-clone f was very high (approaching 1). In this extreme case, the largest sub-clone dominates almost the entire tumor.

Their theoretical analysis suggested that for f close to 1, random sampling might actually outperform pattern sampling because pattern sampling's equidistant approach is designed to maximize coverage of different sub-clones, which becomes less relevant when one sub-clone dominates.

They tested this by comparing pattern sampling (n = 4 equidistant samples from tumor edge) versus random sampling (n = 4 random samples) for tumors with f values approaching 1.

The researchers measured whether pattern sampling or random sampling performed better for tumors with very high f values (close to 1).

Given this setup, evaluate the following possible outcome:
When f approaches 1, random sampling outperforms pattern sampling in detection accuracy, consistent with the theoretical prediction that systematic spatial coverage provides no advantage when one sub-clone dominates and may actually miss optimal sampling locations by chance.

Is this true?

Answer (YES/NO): YES